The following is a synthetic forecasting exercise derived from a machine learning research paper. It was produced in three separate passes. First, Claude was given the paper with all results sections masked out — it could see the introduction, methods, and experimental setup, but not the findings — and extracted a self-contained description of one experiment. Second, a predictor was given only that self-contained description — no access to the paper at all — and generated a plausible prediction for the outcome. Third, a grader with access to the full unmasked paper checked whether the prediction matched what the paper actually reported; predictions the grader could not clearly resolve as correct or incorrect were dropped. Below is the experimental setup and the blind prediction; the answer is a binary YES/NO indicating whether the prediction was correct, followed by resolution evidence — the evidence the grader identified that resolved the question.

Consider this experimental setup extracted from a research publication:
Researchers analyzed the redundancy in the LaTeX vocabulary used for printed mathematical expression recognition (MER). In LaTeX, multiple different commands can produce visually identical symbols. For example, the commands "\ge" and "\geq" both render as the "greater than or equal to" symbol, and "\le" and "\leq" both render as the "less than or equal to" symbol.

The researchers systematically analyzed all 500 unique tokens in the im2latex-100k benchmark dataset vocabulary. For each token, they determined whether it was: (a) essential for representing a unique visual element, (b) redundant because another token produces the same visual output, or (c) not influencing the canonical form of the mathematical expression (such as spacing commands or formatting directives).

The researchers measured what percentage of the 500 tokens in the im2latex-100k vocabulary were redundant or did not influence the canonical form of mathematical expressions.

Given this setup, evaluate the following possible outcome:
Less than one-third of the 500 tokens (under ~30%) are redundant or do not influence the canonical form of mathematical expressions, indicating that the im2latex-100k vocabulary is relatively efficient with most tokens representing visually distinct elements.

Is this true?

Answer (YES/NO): NO